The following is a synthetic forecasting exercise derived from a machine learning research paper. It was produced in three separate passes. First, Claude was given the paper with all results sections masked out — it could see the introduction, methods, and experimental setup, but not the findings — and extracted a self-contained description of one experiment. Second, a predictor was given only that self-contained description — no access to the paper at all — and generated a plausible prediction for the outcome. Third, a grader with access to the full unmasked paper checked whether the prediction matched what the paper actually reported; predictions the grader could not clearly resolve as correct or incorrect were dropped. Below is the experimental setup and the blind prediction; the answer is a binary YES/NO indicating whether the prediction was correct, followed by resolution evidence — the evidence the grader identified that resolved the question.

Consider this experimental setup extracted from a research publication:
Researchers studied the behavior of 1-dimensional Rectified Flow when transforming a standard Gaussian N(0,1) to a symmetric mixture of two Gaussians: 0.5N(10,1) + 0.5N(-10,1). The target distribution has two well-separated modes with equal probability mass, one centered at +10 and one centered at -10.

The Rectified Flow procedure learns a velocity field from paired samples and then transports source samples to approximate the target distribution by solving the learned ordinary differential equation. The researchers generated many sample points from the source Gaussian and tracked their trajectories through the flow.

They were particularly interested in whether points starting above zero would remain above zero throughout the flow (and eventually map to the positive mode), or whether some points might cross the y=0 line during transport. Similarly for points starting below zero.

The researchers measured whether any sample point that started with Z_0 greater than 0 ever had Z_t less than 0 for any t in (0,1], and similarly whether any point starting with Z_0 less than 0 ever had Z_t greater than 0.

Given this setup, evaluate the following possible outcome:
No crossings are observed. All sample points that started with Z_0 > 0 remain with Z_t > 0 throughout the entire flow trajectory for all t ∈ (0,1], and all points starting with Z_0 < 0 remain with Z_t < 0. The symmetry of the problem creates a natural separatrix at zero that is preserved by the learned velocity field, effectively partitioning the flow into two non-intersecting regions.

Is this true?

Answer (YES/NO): YES